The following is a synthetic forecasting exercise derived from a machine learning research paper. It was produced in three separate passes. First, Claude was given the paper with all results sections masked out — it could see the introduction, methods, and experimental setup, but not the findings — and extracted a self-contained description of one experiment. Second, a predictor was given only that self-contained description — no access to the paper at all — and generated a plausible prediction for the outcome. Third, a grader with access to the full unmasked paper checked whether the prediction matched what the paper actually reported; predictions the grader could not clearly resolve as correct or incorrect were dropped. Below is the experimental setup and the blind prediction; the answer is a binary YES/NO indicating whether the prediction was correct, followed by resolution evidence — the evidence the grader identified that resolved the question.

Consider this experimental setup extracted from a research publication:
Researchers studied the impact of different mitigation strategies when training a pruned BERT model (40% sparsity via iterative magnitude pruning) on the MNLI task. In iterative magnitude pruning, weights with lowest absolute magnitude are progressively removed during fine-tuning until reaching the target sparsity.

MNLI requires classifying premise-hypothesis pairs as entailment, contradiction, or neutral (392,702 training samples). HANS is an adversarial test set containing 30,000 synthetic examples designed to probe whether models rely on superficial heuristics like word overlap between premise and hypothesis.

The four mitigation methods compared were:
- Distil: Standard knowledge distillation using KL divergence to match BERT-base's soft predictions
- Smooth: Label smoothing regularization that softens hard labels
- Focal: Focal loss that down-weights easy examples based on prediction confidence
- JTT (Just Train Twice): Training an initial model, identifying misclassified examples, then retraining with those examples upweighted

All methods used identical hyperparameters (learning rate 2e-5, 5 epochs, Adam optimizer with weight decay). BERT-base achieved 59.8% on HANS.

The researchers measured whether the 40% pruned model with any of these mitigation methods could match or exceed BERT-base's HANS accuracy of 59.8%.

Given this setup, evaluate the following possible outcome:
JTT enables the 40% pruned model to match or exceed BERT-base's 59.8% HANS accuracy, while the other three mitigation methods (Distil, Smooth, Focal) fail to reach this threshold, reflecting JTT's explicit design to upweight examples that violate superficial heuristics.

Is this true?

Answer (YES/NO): NO